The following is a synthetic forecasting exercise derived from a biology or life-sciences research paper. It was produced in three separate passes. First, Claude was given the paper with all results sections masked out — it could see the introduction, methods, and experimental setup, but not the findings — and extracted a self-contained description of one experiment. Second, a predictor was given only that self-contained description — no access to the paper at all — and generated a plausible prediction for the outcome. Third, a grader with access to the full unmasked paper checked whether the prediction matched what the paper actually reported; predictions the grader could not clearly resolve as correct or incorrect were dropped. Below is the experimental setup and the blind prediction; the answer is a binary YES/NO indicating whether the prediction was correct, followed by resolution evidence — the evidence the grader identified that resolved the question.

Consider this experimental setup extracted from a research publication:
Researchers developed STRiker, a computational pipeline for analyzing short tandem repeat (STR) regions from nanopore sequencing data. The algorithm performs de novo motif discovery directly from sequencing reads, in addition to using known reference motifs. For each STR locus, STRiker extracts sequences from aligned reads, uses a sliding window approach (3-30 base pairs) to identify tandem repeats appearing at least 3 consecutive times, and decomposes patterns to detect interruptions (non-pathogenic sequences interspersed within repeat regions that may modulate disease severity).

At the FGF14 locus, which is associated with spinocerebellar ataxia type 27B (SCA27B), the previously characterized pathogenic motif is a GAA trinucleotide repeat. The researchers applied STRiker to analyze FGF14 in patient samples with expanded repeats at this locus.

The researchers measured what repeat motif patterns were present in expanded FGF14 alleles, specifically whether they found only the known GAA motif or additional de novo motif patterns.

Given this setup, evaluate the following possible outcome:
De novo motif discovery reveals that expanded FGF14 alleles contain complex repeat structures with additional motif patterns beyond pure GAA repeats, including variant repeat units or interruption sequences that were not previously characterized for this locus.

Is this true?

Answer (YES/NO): YES